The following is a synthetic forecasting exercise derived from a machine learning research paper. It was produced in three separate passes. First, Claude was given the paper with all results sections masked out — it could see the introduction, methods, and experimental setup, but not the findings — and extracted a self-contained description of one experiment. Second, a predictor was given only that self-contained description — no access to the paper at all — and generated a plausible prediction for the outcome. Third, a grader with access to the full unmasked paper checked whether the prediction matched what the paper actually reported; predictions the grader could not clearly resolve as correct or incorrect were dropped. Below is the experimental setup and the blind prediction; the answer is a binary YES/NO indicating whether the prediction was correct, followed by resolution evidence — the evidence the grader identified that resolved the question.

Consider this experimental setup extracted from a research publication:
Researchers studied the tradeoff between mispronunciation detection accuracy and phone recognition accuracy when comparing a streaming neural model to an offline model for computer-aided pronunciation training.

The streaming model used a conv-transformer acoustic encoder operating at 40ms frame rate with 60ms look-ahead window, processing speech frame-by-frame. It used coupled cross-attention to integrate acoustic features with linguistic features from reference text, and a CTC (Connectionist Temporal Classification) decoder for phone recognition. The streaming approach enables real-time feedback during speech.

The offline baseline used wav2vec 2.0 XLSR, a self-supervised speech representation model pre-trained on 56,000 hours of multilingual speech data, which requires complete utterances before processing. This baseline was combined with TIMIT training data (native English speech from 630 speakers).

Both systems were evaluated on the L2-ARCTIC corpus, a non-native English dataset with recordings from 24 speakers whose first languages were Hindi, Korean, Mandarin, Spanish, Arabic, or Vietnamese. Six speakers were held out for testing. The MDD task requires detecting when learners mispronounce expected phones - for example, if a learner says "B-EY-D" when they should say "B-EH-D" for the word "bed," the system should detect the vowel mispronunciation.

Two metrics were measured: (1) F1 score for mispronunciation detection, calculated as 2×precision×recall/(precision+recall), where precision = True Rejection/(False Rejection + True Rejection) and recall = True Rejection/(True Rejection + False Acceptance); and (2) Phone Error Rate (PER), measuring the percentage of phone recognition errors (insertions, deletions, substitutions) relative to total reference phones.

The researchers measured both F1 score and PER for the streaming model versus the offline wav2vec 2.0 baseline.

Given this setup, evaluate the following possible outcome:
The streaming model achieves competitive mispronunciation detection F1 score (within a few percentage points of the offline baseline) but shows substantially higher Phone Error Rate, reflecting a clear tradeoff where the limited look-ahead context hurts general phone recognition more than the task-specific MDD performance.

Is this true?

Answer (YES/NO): NO